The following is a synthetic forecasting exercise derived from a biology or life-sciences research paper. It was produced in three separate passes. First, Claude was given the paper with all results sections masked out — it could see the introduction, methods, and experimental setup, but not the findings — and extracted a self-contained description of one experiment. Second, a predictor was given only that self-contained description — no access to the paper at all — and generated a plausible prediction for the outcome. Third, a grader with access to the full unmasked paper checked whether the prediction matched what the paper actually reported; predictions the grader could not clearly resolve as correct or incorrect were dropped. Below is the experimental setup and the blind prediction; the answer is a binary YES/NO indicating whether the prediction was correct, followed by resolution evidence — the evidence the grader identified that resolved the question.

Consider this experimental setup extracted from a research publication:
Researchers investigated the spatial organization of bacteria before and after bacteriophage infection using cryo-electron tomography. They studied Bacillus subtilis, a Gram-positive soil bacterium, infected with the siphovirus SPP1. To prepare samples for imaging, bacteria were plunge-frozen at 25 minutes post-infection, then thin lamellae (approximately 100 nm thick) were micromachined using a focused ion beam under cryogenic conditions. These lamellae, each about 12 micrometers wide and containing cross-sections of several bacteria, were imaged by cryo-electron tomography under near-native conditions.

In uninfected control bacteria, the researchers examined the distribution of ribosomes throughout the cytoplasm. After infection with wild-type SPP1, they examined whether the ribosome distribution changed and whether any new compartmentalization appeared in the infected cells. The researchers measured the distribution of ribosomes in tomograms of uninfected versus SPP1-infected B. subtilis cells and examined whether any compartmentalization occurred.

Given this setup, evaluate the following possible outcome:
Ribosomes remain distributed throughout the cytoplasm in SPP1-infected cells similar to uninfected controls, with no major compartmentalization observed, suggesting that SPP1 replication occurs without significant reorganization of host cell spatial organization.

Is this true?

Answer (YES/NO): NO